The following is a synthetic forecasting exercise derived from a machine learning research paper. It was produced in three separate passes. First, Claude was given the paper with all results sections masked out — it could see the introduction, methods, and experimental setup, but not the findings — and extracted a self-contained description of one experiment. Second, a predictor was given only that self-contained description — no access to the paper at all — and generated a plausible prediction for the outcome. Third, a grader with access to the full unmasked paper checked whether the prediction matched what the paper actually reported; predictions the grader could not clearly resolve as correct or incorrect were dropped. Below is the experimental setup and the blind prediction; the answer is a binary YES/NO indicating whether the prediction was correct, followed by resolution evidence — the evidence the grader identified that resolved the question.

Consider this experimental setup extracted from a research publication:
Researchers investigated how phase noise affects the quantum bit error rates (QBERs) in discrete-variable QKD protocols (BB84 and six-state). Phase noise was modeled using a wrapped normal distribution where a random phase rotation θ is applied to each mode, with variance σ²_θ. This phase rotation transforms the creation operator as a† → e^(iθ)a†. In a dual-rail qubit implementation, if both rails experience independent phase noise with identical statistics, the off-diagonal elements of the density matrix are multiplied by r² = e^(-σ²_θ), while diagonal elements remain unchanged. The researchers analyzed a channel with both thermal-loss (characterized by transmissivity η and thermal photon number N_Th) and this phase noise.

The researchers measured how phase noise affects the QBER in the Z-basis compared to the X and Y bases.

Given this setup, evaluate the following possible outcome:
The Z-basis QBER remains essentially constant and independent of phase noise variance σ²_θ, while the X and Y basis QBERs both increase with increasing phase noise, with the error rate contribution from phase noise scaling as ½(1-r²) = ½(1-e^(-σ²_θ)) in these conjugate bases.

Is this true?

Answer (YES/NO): NO